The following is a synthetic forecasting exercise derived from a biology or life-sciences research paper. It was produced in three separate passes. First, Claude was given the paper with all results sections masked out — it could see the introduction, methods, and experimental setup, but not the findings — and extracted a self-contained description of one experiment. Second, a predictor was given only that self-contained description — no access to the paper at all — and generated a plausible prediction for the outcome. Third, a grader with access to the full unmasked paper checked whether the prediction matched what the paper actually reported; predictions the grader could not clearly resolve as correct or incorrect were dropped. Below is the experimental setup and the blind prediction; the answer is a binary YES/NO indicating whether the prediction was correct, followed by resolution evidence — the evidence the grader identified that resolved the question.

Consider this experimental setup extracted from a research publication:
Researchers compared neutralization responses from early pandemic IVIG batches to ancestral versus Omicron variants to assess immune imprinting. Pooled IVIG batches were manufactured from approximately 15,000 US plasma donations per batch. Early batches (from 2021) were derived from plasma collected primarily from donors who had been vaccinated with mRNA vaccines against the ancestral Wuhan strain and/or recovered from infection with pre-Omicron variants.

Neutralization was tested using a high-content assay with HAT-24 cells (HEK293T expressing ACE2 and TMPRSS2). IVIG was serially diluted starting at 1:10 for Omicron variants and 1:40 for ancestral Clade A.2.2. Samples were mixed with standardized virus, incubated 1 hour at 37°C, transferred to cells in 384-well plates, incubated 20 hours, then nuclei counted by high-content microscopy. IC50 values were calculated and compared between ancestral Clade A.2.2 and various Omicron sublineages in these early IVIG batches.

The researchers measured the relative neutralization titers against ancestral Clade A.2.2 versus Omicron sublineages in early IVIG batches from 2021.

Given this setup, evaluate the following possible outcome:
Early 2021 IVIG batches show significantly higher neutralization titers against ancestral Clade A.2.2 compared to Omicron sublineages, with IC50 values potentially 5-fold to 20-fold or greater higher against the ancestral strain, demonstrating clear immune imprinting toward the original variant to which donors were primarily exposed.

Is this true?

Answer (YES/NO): YES